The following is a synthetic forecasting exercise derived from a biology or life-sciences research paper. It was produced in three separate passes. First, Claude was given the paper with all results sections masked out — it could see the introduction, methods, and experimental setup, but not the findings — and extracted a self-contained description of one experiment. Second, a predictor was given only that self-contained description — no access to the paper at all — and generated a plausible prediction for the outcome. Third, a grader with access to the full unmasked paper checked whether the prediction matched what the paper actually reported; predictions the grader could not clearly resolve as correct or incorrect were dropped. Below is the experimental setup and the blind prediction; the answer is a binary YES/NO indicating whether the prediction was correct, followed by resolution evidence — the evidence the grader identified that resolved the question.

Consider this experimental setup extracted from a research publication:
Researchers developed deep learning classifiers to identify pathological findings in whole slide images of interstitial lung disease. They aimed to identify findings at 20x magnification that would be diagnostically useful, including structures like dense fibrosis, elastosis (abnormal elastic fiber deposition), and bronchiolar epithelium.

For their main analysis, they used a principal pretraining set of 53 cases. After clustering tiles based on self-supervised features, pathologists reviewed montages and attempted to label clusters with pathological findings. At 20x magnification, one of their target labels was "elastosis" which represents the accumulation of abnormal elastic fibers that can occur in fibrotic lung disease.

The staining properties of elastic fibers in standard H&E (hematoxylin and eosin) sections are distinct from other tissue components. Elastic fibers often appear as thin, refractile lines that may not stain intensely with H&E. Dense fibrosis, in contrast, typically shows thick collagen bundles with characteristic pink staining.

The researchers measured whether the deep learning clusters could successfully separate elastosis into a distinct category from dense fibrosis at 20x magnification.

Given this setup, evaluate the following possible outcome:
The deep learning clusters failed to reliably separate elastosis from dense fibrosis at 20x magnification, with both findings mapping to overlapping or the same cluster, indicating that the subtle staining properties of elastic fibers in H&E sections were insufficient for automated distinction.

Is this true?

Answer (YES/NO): NO